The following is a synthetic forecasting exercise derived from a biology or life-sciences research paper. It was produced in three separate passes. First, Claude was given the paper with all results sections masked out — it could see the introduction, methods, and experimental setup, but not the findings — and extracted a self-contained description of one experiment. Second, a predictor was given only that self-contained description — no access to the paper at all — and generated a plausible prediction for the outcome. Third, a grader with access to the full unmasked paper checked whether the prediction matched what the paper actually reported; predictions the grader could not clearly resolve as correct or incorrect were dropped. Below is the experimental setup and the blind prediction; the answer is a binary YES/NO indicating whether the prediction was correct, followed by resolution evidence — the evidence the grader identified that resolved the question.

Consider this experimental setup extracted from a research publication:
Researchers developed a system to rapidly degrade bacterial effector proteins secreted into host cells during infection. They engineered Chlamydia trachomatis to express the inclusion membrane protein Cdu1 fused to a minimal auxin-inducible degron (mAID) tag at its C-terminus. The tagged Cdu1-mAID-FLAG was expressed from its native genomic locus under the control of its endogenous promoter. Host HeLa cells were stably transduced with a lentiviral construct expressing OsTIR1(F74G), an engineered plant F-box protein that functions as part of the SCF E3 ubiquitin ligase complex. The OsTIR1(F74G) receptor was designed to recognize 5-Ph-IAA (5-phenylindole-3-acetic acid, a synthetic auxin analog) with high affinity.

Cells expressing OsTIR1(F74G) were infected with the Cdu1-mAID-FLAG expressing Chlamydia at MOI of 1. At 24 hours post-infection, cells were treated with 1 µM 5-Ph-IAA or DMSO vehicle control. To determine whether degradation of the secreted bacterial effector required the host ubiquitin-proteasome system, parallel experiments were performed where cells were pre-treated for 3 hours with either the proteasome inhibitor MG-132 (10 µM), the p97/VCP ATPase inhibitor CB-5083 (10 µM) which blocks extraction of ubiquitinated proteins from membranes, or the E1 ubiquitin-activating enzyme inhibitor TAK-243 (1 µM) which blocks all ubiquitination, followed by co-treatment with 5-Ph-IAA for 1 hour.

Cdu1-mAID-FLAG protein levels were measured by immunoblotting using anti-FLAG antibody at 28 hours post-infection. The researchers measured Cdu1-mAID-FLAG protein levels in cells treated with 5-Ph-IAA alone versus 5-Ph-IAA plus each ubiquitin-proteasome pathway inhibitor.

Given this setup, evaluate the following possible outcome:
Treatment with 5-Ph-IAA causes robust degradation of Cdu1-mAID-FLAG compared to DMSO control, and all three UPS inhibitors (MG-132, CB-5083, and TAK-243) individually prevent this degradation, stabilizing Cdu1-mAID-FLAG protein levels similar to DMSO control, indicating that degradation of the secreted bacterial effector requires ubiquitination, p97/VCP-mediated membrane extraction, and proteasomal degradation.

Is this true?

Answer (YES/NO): YES